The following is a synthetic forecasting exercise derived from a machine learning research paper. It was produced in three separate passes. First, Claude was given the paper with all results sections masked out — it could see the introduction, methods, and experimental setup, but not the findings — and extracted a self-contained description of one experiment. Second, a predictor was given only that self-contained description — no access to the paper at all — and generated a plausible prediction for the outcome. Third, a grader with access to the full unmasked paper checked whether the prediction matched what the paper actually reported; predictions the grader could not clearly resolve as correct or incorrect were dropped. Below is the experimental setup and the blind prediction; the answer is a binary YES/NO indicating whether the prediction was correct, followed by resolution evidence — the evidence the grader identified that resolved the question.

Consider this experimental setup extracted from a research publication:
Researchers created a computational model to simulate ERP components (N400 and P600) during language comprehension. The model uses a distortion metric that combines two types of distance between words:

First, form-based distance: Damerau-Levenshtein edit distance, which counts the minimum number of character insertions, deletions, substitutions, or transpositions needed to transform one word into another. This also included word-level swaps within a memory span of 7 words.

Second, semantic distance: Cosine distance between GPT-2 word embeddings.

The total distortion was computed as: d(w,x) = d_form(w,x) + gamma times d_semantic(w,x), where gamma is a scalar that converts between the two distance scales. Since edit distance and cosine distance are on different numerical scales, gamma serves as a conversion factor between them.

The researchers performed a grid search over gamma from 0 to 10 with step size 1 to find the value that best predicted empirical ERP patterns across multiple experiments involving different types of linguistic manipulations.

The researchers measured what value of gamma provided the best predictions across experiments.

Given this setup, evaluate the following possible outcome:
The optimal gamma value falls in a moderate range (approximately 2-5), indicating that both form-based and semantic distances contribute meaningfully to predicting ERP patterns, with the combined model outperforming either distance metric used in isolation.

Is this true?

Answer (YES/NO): NO